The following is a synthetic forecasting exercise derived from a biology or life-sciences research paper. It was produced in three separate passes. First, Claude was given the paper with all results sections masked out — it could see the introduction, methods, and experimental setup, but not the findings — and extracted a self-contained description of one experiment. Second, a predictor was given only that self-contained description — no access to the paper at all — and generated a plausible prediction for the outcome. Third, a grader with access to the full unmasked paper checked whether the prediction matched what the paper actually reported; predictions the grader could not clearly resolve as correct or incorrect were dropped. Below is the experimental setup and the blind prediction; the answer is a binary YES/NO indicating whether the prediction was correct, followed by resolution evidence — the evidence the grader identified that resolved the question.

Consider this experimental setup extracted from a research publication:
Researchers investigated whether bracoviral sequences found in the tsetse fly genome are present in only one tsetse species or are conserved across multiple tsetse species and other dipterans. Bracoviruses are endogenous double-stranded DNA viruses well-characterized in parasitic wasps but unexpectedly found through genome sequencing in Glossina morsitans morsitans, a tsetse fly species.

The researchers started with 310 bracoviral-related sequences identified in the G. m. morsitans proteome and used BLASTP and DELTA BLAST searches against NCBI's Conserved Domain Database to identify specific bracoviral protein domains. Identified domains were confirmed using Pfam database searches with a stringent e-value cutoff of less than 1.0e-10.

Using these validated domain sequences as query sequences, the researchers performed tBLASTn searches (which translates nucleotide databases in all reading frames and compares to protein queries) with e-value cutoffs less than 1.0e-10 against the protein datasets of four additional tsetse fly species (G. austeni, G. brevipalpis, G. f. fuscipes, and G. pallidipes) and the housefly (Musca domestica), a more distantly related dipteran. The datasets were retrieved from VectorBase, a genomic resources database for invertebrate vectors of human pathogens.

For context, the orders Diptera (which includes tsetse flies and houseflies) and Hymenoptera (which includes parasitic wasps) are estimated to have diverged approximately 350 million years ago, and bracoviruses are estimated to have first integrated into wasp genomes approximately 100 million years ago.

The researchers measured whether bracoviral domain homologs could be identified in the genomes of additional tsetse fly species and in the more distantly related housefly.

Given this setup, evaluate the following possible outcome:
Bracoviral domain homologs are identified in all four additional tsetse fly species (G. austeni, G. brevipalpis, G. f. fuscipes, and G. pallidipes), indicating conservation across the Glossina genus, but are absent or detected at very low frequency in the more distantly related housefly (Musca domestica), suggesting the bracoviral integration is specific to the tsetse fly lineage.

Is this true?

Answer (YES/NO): NO